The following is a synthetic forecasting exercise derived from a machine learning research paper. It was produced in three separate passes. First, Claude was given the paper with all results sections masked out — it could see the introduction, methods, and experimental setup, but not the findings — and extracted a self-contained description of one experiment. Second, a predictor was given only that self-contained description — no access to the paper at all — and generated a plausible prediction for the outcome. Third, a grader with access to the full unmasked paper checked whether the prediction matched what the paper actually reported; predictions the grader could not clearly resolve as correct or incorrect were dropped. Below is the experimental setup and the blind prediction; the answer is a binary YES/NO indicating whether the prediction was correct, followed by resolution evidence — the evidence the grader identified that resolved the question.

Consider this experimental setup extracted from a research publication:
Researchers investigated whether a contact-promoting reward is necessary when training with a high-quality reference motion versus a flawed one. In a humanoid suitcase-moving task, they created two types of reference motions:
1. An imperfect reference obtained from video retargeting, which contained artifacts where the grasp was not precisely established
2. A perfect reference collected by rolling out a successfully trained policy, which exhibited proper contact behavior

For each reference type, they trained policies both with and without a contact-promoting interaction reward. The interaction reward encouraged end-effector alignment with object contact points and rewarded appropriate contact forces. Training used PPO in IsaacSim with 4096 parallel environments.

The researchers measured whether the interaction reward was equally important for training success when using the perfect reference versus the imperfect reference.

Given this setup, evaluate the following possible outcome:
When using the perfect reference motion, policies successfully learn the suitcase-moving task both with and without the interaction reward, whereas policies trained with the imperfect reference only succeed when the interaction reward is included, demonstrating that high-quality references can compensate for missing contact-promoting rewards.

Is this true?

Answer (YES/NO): YES